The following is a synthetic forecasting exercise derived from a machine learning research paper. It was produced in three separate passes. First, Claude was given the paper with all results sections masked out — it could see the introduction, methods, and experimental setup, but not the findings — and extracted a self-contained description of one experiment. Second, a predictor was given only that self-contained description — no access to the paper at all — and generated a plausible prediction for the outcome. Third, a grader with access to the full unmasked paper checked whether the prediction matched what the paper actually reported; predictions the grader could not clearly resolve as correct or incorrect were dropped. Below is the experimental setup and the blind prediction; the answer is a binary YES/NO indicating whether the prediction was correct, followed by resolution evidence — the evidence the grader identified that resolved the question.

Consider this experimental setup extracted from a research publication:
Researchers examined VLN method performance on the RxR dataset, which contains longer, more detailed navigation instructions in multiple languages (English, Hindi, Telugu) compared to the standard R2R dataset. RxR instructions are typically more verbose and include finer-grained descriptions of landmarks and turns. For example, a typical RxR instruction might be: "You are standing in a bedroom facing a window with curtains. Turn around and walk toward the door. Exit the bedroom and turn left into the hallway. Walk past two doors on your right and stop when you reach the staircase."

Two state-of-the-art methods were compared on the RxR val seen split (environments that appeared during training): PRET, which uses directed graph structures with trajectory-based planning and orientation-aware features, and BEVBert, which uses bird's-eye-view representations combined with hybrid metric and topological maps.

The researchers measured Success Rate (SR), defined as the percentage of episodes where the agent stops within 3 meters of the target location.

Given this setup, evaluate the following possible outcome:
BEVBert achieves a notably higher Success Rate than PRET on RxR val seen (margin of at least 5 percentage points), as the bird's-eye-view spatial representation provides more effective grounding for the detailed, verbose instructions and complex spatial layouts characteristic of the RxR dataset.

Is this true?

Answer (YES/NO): NO